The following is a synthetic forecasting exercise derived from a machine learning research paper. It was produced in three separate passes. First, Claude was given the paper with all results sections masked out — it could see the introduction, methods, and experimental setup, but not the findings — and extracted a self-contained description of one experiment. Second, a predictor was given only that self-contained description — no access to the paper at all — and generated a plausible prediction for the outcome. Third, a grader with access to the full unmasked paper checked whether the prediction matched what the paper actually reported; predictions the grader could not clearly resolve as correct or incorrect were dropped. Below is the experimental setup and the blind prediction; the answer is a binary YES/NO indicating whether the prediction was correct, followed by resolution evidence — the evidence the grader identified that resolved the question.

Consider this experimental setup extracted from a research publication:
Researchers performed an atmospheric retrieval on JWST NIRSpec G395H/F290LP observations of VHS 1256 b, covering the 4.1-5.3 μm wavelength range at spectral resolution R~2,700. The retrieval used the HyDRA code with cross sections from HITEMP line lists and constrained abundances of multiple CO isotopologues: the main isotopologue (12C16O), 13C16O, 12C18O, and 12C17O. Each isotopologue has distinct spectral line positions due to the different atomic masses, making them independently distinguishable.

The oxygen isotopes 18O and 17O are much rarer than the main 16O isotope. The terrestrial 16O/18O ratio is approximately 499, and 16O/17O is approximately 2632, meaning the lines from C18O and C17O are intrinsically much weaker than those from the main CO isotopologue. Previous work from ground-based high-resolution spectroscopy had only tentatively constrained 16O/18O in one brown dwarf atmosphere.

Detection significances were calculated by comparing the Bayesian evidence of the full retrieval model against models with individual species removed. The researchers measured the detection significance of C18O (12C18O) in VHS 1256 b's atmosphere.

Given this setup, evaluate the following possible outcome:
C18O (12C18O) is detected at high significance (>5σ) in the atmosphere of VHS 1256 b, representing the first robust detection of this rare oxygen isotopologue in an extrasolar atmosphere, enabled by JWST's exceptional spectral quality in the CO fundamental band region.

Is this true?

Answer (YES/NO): YES